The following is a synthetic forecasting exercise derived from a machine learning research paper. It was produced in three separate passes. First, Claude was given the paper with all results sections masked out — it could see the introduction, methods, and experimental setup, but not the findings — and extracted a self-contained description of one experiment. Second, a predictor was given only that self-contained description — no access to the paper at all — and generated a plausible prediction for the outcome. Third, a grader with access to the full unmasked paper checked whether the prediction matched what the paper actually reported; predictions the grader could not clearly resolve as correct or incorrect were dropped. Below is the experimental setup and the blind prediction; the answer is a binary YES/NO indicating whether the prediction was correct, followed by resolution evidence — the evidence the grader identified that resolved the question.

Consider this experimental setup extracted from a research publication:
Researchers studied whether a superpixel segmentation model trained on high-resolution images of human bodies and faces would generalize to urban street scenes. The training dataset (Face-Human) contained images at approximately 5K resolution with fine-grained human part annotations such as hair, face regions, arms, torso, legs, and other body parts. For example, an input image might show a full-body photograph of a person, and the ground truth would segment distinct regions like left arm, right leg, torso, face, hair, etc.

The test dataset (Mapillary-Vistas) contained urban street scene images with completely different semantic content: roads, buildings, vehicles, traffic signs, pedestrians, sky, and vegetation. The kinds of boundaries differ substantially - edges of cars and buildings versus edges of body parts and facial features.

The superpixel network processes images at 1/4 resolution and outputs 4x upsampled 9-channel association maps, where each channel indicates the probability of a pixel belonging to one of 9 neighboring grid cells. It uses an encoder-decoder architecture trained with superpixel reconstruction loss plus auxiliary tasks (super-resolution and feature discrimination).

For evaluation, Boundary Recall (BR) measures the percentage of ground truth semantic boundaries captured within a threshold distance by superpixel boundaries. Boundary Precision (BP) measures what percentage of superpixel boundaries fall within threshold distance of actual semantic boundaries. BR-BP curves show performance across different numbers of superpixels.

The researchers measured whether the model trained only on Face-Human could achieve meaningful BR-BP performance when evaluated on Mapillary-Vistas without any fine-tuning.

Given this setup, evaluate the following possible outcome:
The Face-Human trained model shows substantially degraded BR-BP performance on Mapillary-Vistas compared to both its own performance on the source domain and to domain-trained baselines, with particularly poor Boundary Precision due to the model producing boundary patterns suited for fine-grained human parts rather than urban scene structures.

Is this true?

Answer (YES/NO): NO